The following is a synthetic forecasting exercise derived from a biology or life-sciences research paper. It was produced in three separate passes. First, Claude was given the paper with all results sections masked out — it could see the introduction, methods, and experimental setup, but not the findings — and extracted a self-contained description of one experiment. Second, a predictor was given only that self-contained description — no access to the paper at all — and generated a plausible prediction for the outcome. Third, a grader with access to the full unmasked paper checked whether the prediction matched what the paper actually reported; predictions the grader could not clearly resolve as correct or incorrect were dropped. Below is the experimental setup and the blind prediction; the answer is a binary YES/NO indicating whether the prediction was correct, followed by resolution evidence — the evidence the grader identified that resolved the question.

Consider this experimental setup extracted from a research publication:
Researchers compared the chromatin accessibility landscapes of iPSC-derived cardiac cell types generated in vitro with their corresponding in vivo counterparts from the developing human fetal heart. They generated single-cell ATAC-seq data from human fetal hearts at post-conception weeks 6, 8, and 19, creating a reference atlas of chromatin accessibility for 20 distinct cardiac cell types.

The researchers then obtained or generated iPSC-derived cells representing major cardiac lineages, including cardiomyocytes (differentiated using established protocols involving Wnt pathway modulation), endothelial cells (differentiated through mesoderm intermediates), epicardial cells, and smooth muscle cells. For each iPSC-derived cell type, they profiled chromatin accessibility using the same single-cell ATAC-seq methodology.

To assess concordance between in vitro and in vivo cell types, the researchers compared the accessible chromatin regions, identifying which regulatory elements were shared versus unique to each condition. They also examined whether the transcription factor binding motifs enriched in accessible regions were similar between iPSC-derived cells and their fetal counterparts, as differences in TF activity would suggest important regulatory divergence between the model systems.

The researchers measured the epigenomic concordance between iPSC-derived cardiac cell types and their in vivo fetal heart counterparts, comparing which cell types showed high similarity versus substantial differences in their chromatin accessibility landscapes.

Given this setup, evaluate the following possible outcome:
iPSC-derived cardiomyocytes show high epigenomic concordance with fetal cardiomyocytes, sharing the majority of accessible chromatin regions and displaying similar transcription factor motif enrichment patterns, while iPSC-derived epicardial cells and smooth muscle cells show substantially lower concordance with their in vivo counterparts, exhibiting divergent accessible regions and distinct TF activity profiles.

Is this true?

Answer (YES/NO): YES